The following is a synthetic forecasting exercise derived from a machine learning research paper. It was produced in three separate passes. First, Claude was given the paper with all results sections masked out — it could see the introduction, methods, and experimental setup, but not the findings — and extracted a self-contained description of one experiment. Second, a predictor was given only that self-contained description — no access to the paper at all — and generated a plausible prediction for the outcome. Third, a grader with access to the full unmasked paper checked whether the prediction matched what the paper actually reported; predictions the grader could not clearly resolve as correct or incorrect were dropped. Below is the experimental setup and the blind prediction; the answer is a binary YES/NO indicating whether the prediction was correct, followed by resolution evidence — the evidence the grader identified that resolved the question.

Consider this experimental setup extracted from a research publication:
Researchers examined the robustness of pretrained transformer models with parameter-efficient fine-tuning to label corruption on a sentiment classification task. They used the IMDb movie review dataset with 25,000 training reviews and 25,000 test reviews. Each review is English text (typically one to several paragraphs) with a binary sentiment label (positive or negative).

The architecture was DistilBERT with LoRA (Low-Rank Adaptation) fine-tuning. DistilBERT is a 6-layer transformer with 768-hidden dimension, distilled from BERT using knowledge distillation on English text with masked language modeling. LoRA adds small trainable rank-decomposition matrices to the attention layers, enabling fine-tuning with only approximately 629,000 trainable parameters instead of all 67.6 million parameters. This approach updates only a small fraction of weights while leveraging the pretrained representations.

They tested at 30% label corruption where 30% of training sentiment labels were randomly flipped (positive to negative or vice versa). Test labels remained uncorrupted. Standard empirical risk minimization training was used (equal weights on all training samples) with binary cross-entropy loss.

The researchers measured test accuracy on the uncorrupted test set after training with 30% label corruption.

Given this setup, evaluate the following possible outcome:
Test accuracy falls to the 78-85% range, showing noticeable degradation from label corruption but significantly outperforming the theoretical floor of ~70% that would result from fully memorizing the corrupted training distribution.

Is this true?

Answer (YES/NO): NO